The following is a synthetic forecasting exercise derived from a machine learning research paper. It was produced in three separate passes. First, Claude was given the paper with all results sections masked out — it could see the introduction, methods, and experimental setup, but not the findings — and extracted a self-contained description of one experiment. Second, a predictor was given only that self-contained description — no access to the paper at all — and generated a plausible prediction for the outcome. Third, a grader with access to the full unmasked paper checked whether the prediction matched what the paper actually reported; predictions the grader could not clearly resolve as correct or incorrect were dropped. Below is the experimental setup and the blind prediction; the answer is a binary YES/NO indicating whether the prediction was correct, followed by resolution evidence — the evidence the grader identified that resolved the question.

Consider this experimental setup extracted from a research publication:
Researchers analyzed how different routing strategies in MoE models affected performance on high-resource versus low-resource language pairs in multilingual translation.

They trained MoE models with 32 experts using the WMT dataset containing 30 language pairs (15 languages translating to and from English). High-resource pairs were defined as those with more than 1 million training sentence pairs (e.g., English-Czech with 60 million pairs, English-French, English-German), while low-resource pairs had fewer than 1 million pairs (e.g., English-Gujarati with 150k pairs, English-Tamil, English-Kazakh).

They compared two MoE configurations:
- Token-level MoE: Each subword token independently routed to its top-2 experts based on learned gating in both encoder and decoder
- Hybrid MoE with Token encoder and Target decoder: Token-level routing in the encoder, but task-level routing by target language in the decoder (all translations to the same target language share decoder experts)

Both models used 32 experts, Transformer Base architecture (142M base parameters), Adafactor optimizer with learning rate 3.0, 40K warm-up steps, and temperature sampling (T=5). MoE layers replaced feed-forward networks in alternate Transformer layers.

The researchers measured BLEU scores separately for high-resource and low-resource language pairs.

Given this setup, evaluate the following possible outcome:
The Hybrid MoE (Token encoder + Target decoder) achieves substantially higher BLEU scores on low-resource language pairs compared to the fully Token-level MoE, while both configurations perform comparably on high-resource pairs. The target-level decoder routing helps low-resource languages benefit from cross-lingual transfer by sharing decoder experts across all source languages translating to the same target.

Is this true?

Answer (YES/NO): NO